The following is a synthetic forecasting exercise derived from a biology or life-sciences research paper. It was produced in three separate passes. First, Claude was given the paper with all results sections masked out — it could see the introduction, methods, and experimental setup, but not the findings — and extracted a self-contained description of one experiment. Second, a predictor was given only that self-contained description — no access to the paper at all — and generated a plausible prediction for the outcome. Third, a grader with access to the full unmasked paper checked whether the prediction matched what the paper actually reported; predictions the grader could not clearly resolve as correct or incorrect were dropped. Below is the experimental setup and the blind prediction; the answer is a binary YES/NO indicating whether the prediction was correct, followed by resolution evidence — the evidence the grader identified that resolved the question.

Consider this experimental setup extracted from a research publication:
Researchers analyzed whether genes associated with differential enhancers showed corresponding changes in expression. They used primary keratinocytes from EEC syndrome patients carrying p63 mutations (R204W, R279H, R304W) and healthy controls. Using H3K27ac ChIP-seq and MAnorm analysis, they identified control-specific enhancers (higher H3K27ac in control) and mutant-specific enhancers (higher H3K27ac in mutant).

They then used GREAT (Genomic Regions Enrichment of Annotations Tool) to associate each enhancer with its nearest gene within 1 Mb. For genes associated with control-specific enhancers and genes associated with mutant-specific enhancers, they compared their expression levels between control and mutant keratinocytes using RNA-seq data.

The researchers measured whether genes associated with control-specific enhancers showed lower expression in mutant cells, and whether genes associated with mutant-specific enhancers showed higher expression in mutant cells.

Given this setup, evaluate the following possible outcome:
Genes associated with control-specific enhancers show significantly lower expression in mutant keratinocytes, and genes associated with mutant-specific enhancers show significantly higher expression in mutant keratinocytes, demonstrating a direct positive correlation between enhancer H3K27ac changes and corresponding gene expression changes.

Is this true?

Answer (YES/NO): YES